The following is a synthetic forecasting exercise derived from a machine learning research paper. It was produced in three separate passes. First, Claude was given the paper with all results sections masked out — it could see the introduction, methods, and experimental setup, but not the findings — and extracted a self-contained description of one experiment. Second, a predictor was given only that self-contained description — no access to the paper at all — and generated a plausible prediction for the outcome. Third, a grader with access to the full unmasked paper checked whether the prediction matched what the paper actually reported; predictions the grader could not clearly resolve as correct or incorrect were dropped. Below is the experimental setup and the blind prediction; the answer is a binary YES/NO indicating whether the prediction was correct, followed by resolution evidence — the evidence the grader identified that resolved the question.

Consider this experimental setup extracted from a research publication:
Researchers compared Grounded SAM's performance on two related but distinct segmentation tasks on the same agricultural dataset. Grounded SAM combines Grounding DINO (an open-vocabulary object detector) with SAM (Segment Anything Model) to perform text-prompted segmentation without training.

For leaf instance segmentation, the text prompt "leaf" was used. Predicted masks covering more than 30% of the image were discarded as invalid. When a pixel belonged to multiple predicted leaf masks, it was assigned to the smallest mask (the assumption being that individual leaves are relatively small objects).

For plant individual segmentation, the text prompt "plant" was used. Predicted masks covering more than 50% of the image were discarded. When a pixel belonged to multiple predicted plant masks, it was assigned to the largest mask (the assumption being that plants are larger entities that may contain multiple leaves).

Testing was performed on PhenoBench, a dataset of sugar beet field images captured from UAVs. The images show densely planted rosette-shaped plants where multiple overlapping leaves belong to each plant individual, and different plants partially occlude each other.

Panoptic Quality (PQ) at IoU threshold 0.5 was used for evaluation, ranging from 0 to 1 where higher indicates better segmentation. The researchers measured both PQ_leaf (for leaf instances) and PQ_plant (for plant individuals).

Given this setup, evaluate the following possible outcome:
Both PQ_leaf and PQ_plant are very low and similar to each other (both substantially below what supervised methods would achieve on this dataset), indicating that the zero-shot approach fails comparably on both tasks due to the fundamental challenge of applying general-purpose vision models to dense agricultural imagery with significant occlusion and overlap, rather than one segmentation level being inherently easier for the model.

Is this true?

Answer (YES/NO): NO